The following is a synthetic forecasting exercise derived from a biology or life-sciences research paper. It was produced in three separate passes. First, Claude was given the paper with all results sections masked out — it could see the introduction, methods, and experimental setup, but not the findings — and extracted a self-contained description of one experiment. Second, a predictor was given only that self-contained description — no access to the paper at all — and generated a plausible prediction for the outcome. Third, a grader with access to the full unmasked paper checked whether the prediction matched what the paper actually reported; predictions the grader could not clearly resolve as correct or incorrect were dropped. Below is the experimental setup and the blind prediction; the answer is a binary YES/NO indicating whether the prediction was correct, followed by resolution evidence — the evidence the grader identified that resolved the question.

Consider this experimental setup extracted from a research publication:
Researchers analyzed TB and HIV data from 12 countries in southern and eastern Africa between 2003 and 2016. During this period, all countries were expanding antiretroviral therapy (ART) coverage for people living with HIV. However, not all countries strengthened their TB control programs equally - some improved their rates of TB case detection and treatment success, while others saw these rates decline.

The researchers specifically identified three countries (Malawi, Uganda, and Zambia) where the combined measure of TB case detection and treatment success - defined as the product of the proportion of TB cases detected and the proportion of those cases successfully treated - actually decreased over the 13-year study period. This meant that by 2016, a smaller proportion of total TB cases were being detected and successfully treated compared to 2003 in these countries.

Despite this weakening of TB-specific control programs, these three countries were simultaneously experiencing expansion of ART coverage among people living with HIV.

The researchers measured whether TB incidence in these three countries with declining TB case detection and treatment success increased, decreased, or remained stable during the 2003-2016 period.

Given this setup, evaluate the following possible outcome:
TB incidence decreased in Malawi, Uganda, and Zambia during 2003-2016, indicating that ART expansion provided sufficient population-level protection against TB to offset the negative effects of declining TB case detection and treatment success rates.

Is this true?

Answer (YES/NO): YES